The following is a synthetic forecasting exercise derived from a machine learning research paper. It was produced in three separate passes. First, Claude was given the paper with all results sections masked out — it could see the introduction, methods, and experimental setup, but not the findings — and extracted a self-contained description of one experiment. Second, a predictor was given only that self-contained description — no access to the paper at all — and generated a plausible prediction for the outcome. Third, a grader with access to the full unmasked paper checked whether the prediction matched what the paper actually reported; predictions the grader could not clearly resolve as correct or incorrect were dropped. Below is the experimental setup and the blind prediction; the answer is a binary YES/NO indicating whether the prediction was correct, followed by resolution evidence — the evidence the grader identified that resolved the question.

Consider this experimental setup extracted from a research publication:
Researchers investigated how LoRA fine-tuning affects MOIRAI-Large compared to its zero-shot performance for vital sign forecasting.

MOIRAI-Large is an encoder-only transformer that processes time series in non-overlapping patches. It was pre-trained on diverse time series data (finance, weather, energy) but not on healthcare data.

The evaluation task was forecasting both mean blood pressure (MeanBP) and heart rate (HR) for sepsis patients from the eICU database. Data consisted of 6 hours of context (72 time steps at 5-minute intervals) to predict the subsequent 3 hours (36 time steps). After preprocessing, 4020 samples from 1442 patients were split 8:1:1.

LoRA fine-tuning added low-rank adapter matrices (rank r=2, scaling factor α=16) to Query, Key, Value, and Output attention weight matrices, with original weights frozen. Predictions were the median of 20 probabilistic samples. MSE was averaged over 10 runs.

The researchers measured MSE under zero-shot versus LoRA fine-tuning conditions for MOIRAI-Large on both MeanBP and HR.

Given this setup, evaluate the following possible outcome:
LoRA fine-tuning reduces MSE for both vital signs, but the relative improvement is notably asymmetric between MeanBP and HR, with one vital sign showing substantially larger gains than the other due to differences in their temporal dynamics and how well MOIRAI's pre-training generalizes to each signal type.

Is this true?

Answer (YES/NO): NO